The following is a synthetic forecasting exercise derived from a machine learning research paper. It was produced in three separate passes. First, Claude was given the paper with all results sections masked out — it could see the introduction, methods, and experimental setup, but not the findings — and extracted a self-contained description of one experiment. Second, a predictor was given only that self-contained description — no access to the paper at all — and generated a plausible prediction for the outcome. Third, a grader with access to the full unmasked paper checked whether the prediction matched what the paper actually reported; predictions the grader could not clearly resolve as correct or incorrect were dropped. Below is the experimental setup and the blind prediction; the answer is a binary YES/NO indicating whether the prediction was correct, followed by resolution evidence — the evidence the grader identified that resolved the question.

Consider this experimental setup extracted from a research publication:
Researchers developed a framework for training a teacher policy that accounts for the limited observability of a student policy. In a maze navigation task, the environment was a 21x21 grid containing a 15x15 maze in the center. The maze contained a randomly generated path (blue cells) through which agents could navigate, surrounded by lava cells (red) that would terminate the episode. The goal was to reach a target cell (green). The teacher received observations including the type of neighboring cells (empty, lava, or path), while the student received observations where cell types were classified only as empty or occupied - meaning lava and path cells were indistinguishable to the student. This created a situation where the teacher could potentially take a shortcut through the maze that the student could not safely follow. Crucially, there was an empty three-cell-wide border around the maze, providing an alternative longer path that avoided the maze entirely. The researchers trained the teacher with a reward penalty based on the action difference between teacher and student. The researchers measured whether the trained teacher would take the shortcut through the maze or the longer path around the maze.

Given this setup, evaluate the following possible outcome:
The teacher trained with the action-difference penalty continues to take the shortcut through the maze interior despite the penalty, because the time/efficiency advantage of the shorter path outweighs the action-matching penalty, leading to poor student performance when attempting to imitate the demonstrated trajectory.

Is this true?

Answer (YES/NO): NO